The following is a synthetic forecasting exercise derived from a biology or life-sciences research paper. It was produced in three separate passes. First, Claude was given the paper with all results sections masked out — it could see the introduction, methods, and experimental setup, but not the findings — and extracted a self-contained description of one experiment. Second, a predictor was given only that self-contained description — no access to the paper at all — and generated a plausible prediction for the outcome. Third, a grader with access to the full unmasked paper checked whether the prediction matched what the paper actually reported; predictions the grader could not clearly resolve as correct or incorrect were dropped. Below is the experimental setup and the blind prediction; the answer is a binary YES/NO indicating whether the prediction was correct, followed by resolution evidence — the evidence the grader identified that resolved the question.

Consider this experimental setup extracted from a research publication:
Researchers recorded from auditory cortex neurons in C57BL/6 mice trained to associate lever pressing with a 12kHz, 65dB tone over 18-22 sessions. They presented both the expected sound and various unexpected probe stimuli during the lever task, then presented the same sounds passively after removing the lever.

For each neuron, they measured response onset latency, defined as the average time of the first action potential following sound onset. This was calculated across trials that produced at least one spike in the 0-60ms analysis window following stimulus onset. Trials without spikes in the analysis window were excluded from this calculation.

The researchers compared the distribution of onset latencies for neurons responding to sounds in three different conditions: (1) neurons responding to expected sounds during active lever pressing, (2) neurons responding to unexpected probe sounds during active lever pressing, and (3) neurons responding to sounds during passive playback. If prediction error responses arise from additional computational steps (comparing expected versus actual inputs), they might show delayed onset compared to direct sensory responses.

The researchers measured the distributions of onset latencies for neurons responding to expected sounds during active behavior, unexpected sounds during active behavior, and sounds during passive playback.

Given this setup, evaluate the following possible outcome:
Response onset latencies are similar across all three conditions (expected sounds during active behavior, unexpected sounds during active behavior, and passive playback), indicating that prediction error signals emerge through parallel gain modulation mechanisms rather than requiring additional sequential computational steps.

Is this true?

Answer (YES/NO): YES